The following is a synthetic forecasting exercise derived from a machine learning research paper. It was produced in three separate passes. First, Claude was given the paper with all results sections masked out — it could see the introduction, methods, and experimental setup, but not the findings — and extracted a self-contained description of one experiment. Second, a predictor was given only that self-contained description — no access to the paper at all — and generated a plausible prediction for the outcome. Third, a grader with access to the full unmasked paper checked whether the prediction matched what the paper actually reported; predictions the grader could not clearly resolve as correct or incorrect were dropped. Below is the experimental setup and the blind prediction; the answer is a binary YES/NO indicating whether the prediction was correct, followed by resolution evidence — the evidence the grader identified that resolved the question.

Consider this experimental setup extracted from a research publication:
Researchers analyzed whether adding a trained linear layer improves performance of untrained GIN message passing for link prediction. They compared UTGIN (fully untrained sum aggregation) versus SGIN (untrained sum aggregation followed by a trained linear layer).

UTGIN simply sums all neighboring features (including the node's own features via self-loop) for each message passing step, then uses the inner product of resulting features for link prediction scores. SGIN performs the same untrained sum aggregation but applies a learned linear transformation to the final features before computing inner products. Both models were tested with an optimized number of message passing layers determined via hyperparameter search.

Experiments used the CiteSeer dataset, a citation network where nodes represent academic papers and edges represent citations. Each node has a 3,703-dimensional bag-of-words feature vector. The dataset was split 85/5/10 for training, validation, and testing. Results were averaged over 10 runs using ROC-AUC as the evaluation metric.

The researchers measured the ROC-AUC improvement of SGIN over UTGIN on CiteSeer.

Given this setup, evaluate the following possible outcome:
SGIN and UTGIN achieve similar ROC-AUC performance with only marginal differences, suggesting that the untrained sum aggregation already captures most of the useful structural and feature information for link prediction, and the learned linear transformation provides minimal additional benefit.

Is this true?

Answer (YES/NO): NO